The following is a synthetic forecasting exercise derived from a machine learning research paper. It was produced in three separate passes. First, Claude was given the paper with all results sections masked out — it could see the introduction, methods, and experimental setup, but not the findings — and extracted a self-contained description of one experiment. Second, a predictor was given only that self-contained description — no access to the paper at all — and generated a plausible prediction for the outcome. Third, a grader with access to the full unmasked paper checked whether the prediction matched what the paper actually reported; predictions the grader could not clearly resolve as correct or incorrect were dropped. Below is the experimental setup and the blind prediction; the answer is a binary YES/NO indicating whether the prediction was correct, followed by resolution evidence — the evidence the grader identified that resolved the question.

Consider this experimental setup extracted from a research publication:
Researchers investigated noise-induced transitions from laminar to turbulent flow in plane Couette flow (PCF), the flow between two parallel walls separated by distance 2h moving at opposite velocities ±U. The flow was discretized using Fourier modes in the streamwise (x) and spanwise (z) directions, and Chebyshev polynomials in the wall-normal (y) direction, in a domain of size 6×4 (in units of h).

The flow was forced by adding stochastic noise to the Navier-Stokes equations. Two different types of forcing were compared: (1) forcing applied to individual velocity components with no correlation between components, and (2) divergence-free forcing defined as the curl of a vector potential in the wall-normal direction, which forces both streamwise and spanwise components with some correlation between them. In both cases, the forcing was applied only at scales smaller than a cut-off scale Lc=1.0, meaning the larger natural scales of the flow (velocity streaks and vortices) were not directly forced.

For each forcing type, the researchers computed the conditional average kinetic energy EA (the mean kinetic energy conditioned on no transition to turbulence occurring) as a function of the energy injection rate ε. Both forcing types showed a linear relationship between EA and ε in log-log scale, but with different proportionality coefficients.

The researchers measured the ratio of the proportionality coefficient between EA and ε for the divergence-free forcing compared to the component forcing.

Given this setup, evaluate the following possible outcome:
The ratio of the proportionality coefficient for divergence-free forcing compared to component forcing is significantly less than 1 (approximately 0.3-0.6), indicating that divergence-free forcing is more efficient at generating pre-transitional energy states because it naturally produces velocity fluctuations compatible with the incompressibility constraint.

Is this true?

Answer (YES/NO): NO